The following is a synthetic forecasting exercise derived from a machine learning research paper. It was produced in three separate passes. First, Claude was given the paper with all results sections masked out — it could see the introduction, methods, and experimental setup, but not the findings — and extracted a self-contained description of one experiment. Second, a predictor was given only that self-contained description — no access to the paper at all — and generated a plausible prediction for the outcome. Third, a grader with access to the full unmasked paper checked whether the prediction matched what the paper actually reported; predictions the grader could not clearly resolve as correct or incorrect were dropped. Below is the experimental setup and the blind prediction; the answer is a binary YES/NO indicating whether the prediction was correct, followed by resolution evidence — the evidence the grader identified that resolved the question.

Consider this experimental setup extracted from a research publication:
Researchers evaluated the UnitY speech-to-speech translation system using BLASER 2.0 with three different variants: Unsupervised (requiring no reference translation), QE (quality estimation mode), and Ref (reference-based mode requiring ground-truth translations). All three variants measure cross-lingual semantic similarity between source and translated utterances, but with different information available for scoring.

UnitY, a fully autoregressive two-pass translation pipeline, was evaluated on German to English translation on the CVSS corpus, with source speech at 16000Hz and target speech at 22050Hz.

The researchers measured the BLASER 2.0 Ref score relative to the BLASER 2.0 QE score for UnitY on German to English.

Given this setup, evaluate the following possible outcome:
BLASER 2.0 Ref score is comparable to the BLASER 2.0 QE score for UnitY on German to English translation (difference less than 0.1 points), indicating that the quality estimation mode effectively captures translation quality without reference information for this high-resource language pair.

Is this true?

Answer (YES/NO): YES